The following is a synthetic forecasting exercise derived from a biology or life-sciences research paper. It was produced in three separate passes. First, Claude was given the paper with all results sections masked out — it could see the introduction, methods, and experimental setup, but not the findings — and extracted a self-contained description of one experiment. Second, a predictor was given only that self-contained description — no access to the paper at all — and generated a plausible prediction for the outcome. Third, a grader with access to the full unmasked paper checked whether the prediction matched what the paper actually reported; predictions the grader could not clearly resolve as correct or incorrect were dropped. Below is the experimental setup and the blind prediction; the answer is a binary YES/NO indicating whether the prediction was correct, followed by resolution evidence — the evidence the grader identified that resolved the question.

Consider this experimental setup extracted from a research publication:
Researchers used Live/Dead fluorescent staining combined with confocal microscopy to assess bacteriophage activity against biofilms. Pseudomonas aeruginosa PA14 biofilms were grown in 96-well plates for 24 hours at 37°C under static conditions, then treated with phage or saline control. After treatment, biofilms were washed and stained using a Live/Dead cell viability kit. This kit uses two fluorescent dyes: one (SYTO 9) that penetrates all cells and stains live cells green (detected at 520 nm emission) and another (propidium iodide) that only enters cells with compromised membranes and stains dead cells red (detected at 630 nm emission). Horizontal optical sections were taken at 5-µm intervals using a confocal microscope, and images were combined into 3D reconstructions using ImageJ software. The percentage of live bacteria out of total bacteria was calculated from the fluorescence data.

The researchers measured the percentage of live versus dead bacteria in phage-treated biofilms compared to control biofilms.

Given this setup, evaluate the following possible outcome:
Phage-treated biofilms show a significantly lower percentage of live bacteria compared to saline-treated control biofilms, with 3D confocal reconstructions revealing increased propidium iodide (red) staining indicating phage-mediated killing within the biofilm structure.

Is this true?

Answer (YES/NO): NO